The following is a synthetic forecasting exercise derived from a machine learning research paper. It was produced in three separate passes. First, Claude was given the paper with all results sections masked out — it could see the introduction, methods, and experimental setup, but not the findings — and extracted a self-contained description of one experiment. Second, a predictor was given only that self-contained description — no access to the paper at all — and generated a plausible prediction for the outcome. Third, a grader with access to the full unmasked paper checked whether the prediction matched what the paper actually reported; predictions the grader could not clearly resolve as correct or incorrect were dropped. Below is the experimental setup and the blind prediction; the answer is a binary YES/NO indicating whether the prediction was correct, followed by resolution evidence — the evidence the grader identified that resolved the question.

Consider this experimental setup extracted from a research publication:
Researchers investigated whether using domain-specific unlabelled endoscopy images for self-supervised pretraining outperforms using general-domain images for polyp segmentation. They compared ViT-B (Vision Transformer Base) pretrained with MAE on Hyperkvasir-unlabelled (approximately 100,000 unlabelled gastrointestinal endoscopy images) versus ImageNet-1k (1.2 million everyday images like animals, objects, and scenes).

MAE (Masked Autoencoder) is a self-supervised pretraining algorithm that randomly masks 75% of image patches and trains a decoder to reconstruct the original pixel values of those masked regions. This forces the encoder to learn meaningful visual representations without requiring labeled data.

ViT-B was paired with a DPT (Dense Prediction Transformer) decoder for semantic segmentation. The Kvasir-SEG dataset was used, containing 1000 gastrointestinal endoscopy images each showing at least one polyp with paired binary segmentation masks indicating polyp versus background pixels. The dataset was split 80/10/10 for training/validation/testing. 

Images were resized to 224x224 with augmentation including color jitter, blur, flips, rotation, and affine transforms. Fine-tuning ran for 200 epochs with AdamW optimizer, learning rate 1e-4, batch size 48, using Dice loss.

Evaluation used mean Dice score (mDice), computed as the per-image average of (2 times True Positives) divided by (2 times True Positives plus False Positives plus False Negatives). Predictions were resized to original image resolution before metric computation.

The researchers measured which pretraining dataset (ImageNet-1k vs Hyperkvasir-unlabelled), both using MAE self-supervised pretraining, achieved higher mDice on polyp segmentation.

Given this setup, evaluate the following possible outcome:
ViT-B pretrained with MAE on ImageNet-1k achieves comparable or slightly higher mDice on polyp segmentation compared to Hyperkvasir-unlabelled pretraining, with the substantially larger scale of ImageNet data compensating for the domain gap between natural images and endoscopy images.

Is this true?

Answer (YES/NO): YES